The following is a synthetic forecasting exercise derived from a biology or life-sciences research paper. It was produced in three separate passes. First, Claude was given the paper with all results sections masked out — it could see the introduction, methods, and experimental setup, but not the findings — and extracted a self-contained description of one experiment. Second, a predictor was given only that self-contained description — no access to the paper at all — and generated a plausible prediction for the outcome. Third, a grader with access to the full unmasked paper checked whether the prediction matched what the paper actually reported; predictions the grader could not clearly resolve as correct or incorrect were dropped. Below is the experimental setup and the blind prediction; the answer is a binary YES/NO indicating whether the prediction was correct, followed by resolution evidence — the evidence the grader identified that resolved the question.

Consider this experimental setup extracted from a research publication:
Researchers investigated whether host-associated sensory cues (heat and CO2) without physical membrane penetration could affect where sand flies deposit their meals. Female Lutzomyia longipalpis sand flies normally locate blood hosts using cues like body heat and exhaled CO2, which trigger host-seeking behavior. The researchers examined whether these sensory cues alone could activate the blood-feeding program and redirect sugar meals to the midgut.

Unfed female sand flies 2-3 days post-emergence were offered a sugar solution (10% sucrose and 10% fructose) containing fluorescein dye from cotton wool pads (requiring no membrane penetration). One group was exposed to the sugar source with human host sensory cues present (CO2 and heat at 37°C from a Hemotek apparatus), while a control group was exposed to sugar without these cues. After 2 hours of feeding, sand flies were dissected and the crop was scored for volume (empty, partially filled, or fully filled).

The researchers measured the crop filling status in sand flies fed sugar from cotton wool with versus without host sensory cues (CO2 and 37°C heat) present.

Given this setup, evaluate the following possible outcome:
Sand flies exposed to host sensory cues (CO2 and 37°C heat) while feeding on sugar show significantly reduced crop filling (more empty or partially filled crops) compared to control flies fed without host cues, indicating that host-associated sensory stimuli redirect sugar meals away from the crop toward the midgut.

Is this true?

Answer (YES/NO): NO